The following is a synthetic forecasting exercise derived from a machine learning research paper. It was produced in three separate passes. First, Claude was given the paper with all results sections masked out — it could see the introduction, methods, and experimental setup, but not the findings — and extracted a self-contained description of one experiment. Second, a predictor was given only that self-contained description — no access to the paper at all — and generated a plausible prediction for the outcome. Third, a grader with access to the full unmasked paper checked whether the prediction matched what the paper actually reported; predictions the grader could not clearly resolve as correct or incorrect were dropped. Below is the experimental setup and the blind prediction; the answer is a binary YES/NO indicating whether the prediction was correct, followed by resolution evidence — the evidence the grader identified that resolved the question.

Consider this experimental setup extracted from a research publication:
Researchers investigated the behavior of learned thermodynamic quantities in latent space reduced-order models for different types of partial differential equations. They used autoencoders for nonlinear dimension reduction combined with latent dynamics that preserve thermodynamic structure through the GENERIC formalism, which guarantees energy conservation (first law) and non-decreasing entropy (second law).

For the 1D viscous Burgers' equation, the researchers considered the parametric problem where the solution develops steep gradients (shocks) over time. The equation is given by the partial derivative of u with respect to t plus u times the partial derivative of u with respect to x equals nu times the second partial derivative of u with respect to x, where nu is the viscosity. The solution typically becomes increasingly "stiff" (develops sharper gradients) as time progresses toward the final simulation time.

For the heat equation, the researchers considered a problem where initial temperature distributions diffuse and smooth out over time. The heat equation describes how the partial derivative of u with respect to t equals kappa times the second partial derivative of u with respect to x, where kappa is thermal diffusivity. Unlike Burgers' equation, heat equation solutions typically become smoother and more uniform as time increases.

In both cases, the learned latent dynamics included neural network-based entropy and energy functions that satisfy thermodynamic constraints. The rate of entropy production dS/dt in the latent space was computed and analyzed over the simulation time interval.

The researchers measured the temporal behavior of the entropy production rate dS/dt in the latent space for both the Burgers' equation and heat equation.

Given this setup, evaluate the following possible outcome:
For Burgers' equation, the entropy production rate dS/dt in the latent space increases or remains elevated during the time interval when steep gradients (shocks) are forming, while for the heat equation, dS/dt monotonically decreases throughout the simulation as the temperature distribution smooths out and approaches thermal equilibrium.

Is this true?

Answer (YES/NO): YES